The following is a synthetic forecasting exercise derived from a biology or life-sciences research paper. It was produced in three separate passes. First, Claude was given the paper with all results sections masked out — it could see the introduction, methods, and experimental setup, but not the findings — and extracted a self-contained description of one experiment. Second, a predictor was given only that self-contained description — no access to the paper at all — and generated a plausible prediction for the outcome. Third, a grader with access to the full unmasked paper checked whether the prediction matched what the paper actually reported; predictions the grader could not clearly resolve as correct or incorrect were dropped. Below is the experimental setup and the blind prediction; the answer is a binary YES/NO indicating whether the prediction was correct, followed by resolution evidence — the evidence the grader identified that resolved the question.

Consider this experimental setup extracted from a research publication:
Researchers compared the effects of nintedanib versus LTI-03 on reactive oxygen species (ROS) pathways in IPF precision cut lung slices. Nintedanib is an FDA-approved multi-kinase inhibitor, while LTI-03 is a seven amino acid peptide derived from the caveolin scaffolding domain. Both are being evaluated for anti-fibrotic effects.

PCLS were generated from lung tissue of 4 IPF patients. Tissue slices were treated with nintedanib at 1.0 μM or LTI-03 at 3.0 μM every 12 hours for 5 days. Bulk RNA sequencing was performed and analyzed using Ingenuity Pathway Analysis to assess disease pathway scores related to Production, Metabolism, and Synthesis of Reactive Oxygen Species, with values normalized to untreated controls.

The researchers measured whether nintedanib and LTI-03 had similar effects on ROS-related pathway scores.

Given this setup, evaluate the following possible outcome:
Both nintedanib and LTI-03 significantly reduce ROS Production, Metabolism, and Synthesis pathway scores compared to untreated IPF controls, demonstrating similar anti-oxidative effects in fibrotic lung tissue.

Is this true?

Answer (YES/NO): NO